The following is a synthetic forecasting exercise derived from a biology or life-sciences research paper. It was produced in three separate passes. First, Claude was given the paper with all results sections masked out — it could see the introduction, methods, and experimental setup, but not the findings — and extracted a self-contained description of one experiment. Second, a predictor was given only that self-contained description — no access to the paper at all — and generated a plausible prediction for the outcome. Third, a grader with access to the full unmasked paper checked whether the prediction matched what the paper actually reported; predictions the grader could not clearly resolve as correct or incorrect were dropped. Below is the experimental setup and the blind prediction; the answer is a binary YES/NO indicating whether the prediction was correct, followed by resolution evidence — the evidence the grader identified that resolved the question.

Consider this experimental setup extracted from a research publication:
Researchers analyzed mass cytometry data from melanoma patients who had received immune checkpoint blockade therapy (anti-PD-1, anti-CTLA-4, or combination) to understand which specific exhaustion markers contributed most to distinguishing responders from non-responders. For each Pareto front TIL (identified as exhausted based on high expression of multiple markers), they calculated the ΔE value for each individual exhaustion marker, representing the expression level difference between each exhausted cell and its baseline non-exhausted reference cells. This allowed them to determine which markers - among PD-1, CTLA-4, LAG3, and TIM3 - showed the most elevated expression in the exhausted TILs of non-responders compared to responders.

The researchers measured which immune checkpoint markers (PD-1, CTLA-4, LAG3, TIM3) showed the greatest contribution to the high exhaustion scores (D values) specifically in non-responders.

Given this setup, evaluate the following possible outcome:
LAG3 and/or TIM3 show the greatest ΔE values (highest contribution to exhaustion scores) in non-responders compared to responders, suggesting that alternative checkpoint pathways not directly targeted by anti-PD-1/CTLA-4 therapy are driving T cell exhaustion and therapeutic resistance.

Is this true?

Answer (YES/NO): NO